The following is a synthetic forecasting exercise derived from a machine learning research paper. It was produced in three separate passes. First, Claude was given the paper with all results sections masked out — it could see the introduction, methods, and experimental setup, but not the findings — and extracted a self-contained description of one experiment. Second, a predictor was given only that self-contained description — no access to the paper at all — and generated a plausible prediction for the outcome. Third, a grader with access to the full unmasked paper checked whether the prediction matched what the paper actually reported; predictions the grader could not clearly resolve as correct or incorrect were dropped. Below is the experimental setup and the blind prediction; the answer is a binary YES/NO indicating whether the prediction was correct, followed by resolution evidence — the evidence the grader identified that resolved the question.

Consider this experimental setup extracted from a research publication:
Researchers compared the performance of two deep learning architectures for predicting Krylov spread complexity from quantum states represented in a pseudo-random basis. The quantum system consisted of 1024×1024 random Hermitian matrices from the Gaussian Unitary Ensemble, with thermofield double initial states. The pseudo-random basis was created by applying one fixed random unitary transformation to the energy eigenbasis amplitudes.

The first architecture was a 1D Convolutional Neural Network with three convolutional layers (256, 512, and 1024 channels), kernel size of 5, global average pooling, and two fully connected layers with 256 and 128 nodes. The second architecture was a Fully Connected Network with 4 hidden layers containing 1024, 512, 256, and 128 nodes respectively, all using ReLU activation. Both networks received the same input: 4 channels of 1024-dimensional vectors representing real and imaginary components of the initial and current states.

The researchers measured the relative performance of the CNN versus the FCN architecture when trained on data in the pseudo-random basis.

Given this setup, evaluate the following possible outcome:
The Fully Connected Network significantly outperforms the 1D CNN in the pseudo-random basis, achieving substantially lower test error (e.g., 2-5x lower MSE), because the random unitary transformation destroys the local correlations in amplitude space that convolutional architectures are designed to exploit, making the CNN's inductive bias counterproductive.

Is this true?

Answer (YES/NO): NO